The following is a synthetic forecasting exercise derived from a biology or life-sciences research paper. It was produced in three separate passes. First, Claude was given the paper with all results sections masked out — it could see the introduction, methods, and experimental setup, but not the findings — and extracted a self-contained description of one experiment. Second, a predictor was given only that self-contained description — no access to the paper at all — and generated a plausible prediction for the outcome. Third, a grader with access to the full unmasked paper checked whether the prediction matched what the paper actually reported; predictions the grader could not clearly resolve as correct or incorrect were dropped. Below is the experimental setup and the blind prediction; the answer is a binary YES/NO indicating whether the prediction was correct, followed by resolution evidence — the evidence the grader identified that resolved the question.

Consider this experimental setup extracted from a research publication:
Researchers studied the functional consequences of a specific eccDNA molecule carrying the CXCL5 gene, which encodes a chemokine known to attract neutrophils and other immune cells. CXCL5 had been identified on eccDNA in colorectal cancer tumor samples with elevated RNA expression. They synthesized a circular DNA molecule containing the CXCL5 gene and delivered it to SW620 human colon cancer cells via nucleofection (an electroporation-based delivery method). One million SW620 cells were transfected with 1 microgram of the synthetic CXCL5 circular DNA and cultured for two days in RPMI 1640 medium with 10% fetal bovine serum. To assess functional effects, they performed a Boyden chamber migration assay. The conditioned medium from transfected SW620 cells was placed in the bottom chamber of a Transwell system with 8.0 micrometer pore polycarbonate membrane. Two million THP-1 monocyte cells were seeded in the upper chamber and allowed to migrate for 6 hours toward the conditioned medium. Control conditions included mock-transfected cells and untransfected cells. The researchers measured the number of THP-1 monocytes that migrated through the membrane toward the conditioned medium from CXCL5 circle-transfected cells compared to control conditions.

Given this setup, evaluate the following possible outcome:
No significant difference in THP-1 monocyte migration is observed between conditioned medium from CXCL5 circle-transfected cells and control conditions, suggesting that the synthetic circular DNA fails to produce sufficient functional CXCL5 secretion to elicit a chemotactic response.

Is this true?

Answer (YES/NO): NO